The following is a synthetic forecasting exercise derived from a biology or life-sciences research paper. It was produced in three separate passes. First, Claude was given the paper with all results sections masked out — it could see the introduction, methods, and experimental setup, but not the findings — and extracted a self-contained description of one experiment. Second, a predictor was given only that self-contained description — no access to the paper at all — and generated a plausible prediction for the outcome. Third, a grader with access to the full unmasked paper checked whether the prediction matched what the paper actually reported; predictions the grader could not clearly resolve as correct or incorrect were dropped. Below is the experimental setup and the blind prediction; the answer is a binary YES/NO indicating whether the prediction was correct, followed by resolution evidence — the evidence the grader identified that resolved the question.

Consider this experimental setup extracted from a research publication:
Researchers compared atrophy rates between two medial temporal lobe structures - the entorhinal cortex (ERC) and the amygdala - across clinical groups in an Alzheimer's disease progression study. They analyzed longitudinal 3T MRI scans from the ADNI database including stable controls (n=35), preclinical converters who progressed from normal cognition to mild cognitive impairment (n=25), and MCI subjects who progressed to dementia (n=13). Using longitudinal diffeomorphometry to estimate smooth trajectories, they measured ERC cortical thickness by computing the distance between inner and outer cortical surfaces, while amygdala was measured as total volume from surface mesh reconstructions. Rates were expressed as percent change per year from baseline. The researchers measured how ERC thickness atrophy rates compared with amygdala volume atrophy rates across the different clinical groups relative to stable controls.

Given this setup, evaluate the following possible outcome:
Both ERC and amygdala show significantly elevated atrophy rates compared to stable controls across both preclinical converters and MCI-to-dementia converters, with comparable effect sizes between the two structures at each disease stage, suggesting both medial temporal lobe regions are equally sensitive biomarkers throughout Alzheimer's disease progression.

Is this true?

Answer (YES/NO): YES